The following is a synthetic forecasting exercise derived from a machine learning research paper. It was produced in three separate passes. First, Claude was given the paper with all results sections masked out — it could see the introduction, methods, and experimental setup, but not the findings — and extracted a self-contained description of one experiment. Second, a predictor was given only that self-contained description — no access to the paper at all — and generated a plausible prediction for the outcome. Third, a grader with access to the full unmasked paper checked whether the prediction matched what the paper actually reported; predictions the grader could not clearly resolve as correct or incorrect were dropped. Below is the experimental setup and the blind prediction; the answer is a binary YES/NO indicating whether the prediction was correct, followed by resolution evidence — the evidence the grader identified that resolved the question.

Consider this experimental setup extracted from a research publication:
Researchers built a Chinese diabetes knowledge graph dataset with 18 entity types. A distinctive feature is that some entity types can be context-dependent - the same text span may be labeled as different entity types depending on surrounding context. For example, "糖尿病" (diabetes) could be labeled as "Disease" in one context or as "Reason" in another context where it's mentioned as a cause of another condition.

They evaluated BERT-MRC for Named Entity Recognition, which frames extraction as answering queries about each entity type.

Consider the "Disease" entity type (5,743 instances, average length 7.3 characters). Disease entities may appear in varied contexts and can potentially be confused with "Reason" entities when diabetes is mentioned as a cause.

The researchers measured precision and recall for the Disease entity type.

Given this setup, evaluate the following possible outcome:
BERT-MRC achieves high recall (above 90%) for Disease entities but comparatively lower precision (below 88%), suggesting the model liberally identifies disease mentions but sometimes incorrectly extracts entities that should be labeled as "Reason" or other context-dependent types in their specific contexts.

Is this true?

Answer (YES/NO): YES